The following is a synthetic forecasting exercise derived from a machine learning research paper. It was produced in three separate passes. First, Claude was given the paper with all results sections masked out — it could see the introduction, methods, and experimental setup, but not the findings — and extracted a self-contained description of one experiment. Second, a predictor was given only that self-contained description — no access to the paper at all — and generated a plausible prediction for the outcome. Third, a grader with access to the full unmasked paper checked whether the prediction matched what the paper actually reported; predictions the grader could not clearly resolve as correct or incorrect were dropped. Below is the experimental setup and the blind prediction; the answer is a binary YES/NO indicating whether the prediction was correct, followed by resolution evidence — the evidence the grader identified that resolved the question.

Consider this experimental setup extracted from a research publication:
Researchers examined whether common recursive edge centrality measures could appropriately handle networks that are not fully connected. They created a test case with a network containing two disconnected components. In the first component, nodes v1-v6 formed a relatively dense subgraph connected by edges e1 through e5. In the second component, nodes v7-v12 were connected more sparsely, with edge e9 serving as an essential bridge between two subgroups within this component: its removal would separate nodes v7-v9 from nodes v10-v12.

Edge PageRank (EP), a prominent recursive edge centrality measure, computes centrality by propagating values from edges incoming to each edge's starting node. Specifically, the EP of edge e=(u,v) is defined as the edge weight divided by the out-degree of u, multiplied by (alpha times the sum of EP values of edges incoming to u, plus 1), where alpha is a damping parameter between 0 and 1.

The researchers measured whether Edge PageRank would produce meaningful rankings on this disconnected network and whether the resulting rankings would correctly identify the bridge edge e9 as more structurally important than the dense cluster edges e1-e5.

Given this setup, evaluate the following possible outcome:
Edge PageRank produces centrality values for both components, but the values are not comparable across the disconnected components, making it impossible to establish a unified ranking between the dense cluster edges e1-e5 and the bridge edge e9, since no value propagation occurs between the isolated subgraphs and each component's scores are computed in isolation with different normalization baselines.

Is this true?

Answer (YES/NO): NO